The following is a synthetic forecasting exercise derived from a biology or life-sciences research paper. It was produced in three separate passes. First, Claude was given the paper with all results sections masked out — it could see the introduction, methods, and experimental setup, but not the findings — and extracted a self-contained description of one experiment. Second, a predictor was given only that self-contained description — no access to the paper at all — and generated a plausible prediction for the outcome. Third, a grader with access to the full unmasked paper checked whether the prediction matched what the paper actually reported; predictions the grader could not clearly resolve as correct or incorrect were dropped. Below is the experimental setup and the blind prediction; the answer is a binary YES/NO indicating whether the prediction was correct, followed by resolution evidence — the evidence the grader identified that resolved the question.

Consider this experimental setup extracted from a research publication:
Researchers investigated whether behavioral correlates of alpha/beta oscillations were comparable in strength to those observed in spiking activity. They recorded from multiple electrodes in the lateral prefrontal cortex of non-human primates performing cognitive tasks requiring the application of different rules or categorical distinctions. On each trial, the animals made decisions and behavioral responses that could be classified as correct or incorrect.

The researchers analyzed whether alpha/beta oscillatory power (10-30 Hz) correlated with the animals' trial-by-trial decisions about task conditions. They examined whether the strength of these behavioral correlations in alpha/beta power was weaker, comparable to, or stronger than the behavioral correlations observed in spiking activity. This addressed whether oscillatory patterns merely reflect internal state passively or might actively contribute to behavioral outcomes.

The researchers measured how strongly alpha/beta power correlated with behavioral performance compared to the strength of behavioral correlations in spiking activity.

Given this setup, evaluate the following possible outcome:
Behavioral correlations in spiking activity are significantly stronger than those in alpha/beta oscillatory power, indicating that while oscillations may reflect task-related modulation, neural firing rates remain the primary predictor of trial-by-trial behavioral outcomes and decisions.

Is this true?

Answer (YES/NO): NO